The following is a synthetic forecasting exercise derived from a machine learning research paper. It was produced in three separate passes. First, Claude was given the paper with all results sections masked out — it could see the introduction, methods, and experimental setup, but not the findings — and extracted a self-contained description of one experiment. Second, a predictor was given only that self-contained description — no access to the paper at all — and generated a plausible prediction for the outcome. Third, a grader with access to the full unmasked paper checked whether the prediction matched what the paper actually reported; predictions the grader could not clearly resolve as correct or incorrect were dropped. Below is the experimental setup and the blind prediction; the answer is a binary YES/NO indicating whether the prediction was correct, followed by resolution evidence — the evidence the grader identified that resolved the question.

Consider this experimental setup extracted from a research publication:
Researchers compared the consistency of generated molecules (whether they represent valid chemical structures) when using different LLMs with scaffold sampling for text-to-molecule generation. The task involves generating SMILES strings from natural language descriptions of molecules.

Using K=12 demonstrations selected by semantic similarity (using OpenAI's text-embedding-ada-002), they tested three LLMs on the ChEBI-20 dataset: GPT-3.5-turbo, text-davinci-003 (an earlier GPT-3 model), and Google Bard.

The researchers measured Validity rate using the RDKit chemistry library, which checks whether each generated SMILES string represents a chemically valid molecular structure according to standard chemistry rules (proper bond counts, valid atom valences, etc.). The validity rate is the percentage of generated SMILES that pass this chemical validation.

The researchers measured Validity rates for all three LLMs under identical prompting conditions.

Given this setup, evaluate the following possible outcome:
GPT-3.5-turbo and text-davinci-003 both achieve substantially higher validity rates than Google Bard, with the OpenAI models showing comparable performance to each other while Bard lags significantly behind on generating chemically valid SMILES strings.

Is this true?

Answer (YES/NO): YES